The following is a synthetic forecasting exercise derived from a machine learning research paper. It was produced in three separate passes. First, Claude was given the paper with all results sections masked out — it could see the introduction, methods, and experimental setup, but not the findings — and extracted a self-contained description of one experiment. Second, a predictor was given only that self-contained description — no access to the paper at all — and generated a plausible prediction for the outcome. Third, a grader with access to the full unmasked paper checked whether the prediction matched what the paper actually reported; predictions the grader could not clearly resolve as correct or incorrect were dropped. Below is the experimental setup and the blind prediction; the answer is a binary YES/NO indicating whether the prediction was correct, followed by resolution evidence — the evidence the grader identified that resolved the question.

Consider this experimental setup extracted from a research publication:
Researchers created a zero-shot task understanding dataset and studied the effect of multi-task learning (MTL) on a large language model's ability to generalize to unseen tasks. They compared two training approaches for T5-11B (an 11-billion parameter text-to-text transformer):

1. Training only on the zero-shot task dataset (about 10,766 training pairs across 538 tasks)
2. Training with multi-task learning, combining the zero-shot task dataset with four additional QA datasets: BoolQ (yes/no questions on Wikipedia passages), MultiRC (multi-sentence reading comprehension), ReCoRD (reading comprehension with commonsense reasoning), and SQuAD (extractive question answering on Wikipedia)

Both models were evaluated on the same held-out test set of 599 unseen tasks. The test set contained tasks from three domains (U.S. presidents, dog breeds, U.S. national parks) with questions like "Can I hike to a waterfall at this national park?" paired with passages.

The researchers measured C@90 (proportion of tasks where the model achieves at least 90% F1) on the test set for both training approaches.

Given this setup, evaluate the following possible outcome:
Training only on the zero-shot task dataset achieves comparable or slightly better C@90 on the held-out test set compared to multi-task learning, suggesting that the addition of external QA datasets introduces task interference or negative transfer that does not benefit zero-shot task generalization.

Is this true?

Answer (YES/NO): NO